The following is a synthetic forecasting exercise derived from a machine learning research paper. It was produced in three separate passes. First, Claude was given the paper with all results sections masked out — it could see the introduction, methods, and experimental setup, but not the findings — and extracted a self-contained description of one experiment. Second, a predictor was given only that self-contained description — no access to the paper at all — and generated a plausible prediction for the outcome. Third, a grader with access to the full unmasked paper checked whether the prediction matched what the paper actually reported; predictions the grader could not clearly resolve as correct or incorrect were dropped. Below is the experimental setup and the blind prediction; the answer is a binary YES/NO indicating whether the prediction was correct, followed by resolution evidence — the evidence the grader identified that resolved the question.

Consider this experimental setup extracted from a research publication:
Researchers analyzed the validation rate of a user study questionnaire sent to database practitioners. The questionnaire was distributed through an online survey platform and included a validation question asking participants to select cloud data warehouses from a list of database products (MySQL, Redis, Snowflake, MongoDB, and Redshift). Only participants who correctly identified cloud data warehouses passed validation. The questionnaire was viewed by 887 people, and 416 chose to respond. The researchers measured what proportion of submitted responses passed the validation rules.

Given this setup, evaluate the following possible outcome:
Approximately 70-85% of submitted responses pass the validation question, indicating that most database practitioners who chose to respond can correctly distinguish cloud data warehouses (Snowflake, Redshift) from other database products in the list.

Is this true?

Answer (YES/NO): NO